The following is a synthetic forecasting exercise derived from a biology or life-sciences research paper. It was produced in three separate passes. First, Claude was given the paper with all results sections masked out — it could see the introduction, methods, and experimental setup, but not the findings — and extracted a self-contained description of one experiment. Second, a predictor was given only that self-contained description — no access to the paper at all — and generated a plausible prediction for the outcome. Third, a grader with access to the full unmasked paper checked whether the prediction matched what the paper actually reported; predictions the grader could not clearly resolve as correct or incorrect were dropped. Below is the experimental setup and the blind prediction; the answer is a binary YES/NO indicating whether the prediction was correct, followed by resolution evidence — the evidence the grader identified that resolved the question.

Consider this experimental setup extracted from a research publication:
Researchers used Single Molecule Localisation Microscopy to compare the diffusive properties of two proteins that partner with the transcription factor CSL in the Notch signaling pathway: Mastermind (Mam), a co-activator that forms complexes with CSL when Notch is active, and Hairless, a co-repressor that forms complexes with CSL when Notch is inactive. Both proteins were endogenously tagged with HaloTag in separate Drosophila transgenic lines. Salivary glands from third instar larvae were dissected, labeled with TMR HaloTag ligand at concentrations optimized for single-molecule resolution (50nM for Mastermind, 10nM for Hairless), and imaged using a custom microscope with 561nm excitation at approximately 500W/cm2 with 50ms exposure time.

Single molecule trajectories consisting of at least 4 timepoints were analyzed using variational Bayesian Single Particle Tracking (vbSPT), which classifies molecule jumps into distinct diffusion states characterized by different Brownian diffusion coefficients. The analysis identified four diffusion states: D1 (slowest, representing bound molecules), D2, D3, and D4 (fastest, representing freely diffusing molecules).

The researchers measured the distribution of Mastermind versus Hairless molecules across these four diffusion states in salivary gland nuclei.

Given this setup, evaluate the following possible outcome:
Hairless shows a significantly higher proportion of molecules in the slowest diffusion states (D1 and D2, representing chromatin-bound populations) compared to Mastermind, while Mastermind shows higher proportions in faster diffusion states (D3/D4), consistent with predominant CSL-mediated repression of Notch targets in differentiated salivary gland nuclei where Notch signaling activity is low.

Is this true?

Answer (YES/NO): NO